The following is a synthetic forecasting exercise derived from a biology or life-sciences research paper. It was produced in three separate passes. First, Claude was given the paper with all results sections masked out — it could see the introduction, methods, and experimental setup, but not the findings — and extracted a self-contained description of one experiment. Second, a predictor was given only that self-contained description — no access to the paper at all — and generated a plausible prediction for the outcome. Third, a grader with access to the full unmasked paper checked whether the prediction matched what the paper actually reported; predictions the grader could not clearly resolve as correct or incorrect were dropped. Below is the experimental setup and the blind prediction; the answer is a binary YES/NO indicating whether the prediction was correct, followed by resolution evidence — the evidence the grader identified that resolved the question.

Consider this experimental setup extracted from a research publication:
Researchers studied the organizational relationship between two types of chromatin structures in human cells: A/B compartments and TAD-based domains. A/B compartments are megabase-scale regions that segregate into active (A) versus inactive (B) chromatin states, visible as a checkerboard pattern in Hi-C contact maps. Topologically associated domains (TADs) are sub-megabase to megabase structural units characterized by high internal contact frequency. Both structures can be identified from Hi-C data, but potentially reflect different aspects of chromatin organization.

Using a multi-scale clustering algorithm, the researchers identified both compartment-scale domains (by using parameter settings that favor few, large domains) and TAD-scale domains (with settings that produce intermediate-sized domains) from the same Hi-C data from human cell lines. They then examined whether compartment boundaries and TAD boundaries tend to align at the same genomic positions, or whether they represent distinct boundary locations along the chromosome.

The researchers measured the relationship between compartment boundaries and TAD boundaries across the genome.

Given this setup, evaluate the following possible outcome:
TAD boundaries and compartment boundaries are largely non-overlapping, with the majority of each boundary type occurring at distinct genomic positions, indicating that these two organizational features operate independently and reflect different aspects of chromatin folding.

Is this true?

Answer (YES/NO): YES